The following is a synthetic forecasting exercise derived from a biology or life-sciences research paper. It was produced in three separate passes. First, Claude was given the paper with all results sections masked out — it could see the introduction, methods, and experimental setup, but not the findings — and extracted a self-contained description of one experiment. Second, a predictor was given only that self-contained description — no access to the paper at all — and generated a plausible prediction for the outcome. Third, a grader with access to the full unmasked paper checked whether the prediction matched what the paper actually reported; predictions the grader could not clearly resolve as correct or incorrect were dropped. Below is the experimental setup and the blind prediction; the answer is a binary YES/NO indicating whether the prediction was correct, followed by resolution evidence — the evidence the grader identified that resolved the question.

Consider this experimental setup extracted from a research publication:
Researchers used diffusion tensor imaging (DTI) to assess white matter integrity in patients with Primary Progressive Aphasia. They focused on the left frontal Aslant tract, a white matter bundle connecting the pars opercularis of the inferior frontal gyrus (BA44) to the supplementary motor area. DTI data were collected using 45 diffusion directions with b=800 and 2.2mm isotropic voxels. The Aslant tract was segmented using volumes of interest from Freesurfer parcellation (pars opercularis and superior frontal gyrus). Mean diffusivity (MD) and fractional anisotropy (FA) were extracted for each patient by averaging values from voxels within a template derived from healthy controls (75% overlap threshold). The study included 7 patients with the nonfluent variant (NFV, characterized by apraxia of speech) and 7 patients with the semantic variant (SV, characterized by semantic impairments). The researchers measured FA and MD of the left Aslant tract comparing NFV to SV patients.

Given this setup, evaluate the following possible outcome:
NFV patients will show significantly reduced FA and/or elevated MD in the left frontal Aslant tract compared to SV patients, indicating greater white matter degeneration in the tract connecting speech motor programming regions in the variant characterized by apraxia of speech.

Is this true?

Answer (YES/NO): YES